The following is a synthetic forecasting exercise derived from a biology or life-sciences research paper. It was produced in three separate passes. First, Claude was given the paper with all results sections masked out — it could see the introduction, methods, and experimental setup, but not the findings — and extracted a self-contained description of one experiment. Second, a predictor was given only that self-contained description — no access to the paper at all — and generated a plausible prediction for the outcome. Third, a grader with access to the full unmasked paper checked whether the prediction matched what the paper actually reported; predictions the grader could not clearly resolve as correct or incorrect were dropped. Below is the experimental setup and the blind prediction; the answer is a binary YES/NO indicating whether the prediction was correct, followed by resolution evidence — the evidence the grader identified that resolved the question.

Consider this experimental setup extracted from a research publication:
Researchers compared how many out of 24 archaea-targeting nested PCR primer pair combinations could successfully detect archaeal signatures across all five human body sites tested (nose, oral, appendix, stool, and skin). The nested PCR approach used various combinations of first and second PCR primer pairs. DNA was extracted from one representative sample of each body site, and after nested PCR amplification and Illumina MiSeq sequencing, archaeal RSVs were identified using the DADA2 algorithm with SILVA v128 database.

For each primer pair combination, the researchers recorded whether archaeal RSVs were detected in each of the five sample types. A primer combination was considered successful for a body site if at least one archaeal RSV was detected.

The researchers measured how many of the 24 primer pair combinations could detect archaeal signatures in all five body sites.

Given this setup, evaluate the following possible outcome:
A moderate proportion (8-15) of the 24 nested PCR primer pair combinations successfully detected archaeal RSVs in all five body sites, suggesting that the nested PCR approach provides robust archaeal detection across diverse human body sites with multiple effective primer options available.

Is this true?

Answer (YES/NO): YES